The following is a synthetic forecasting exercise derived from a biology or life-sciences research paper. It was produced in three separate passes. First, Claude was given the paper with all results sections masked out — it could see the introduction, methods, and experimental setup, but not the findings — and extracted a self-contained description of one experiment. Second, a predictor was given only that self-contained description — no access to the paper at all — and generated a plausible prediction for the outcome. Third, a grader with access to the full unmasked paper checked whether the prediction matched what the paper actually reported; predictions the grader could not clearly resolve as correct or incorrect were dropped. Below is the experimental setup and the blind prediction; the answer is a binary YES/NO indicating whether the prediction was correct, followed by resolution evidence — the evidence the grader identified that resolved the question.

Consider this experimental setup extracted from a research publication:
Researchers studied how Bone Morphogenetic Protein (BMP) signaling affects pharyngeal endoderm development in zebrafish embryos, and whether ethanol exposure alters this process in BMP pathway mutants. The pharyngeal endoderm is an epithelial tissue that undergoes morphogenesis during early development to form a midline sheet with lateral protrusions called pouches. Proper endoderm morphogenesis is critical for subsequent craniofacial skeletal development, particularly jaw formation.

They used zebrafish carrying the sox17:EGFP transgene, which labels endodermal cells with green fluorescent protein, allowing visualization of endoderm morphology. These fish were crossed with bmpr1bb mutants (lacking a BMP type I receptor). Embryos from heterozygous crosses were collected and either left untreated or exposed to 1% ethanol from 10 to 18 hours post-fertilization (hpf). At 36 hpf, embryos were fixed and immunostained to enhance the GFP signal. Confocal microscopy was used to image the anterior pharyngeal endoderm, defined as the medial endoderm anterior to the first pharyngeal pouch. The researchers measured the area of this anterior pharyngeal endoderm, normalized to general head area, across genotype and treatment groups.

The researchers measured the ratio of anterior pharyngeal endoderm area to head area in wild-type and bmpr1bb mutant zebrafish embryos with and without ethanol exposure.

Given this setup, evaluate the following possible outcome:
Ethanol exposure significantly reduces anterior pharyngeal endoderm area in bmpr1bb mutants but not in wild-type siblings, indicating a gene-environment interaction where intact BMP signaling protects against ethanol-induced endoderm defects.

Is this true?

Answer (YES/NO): NO